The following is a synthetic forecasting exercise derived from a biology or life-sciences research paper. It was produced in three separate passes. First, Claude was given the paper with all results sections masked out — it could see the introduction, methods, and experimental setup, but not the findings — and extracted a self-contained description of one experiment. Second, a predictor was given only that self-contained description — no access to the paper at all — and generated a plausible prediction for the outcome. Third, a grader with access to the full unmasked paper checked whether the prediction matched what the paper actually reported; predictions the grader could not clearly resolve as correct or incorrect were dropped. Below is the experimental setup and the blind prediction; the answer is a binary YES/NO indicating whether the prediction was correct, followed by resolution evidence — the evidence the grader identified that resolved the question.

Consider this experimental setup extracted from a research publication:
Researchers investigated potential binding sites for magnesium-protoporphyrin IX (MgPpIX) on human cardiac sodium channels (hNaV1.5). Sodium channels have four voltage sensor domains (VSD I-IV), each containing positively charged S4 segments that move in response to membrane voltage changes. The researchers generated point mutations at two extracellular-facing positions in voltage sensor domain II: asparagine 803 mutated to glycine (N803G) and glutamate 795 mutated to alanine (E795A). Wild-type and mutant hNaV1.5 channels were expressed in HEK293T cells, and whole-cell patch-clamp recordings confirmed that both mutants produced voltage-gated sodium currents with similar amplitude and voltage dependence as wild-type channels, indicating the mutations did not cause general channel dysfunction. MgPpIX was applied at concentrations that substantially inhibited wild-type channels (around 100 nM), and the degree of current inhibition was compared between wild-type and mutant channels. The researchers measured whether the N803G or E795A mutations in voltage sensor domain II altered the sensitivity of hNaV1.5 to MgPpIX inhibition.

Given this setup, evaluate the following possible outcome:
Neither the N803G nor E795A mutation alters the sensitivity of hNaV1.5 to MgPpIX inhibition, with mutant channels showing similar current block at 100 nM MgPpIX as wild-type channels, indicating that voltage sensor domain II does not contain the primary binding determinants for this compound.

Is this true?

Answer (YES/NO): NO